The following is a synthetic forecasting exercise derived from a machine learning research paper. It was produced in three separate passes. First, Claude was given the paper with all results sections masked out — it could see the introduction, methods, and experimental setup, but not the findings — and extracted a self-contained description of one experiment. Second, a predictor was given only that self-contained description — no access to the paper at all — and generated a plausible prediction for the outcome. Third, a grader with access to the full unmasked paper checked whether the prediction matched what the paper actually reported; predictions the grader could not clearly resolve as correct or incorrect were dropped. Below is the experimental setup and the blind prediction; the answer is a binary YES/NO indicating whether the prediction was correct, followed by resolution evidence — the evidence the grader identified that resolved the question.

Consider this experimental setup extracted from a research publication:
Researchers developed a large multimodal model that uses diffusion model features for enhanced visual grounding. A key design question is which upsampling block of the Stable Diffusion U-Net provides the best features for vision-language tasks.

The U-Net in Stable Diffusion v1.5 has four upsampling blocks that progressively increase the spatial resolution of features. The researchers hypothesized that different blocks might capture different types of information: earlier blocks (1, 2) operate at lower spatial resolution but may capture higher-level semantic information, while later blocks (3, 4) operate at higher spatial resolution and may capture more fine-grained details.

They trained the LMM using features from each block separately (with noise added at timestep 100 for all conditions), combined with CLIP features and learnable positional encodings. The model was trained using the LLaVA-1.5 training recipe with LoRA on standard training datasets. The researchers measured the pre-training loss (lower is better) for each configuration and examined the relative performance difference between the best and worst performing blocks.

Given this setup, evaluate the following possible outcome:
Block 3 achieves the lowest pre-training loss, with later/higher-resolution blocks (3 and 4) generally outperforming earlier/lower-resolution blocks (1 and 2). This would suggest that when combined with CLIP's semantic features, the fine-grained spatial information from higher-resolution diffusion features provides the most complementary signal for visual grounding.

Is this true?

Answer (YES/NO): NO